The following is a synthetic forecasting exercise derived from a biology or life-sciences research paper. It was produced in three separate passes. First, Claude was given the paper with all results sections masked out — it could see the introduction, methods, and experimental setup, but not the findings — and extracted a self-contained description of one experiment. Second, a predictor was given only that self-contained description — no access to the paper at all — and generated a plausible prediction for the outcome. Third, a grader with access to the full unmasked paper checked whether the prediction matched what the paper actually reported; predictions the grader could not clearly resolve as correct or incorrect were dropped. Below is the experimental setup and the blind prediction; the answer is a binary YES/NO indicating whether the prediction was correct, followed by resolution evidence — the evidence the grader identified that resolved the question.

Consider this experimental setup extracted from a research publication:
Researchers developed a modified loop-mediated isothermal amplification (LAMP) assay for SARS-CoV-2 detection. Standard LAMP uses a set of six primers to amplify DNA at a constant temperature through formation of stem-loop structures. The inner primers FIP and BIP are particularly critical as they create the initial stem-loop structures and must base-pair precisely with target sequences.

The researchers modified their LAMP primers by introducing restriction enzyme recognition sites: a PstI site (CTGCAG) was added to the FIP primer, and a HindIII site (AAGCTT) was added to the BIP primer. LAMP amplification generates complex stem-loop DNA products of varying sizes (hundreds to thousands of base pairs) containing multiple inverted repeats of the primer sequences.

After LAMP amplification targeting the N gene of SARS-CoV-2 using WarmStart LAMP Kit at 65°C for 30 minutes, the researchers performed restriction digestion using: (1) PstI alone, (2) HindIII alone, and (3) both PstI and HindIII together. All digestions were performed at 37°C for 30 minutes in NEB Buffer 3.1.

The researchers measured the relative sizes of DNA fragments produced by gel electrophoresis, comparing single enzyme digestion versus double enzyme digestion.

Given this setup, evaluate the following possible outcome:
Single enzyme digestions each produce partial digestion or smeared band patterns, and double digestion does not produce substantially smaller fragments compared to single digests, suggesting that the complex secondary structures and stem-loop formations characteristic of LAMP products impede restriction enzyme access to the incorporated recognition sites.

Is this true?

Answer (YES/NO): NO